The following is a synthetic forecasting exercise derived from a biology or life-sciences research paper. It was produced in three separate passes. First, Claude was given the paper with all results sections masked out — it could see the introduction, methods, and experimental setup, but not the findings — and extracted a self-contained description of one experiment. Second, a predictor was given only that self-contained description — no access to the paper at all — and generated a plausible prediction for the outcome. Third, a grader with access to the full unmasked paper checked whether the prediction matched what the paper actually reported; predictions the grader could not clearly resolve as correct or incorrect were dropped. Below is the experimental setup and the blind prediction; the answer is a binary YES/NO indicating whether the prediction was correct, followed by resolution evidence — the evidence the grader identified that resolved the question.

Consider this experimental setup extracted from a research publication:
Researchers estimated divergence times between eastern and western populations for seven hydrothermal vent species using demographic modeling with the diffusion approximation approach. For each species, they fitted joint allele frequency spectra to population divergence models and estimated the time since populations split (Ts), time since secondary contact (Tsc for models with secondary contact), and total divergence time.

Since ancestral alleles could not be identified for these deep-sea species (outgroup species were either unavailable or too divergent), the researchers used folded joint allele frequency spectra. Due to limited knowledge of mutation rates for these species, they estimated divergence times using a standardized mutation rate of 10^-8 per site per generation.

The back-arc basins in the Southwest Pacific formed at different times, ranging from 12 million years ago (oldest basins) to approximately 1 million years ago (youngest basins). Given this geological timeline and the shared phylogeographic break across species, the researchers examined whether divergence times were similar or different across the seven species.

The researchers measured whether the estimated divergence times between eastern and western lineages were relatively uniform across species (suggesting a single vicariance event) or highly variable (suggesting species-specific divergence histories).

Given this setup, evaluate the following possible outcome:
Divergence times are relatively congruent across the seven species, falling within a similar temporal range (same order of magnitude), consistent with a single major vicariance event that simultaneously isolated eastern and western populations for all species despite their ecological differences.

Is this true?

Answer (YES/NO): YES